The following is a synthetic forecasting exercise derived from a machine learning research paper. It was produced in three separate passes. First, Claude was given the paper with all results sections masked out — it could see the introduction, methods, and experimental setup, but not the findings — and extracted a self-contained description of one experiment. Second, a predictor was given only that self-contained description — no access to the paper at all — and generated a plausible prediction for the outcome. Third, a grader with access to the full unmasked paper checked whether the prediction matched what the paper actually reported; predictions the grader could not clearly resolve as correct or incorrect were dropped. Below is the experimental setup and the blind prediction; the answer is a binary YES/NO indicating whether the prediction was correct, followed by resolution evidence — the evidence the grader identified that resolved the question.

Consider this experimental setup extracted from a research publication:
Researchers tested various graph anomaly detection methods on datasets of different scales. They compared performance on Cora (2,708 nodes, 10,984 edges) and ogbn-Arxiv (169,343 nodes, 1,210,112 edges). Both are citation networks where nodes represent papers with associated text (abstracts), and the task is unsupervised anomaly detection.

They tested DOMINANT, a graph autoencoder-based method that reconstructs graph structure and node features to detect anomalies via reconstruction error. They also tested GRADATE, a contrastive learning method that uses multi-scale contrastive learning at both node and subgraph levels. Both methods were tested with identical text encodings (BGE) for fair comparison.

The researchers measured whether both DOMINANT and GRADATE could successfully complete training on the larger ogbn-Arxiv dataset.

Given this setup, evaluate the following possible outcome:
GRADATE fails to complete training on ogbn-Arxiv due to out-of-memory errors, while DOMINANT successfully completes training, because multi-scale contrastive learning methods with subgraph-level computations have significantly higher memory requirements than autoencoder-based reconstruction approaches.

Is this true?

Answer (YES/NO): NO